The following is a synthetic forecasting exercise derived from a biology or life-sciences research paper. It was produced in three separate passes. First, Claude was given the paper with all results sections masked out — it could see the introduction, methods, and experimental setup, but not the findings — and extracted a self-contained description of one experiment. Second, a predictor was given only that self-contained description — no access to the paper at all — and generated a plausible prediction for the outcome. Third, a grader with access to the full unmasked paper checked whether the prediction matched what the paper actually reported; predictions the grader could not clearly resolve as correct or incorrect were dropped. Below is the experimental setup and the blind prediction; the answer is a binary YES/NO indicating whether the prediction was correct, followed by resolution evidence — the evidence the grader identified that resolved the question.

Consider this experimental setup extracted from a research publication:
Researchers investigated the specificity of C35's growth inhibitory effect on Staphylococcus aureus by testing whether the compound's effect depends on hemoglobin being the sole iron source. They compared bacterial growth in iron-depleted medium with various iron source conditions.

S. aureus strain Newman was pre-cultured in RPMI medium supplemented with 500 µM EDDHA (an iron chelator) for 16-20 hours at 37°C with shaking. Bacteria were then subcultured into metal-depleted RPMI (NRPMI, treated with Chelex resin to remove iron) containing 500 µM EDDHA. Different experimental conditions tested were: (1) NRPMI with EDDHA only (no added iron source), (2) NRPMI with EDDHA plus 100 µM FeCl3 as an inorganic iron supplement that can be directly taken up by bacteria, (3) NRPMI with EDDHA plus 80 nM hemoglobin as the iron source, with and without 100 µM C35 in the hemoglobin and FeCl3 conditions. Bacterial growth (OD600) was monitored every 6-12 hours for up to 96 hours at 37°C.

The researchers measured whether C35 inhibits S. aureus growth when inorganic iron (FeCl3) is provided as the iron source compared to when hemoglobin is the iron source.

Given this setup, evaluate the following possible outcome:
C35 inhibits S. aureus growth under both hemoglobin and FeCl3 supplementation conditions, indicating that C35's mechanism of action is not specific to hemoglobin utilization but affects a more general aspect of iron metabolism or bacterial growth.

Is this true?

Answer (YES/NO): NO